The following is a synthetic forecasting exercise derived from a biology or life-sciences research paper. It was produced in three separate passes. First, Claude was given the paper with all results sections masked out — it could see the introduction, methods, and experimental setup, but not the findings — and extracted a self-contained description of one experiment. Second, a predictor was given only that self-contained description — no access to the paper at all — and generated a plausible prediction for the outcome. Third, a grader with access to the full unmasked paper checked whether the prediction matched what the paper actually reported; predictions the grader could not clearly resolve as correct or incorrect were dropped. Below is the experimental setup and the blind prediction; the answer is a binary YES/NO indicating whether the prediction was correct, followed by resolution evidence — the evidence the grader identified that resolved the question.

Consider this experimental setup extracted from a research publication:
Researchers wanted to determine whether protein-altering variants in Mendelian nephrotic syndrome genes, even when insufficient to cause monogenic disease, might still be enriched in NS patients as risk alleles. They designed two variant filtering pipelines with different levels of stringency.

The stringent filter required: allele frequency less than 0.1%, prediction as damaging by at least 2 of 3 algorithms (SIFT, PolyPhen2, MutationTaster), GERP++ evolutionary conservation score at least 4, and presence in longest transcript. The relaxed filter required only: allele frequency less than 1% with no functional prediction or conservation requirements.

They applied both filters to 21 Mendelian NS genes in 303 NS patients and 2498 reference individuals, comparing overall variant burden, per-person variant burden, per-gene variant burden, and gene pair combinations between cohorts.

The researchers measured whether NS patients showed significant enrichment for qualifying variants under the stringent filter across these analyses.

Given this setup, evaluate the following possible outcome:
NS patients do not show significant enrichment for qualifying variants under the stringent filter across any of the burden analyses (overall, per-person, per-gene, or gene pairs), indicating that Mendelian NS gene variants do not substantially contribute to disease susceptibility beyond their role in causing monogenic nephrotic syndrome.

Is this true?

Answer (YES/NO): YES